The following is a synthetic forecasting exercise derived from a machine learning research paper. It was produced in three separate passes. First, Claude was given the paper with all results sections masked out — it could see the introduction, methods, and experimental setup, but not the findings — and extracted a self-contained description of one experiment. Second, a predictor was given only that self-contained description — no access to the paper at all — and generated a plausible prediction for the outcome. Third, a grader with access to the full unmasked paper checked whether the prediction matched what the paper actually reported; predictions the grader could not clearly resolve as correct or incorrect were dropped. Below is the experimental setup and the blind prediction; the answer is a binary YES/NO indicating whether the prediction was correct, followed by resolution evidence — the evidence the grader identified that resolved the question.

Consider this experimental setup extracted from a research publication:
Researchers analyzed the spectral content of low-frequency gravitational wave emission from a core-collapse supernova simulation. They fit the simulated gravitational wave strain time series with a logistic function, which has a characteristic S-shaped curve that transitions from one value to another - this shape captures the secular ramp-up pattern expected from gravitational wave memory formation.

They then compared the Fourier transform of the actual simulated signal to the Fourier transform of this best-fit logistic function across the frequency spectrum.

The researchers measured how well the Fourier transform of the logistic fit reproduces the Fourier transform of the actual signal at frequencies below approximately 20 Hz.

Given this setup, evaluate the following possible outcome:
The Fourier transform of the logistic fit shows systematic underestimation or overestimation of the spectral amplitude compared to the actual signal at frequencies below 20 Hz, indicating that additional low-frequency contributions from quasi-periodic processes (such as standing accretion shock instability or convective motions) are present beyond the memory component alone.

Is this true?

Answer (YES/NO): NO